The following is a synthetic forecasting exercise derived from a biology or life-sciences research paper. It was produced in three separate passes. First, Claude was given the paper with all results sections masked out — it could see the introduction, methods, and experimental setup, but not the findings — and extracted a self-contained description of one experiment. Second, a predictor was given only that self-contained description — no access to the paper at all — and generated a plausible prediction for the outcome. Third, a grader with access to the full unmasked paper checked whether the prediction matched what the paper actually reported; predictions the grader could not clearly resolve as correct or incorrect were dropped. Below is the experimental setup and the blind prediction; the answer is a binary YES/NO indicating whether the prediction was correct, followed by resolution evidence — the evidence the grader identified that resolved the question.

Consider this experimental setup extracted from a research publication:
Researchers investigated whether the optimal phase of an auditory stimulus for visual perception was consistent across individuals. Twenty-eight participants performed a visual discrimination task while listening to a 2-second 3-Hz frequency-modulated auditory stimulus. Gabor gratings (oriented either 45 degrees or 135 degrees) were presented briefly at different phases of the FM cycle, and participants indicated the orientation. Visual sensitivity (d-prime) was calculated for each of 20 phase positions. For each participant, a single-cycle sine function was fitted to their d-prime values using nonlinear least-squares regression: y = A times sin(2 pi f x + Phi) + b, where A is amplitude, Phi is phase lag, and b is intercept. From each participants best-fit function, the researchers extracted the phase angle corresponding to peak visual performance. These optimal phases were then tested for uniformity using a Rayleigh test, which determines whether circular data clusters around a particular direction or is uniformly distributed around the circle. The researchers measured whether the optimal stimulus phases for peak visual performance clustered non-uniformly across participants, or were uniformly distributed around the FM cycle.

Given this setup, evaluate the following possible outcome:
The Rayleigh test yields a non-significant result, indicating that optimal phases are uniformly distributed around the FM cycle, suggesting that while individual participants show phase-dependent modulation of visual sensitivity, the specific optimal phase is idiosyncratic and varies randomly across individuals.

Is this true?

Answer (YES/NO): YES